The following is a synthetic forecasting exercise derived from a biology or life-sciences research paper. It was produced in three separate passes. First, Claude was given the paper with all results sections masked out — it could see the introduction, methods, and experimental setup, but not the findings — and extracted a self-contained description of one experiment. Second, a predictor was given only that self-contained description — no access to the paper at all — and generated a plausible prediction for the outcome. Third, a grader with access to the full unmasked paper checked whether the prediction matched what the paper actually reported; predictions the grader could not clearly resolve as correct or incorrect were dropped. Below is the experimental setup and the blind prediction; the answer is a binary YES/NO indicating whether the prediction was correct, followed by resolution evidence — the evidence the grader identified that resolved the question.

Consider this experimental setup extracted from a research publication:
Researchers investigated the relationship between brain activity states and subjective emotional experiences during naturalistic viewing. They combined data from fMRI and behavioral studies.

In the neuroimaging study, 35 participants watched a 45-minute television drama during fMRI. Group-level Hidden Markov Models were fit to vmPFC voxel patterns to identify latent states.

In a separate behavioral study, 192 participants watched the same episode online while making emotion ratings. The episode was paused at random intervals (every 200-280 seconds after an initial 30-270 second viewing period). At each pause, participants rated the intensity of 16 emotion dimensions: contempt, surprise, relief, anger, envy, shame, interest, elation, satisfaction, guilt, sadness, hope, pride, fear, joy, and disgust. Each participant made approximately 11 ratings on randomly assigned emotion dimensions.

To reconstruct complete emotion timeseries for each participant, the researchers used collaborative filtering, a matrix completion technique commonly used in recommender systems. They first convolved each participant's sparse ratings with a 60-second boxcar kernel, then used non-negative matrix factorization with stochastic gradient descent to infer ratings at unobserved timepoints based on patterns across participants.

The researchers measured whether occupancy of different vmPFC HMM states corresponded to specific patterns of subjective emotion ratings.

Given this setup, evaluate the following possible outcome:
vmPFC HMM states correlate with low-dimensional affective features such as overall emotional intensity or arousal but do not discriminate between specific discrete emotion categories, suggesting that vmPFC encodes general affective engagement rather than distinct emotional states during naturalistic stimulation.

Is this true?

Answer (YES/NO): NO